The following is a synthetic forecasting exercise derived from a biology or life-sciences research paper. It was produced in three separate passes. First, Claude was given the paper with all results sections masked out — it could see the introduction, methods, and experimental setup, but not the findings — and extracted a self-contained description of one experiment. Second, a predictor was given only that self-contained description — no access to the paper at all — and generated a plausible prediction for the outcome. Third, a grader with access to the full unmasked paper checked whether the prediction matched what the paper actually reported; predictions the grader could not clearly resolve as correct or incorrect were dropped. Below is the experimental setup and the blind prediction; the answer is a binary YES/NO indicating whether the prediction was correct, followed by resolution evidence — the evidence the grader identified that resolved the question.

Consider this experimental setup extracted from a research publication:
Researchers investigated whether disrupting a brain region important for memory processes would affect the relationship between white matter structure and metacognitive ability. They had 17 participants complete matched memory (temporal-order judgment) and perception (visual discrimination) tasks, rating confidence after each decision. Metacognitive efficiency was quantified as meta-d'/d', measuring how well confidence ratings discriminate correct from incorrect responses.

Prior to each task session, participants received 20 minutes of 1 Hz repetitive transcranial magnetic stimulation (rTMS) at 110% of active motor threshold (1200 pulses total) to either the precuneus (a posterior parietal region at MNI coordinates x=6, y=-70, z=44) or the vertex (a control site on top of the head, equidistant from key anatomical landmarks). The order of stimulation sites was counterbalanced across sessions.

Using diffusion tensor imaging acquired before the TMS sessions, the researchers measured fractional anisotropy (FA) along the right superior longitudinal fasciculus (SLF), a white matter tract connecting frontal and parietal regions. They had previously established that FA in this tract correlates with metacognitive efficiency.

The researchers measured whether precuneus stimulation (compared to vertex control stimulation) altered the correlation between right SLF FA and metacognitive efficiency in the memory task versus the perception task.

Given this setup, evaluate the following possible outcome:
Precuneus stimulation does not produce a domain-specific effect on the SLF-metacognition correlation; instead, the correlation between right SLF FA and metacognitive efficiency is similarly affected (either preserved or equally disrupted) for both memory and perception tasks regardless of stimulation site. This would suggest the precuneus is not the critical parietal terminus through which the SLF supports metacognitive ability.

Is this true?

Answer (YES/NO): NO